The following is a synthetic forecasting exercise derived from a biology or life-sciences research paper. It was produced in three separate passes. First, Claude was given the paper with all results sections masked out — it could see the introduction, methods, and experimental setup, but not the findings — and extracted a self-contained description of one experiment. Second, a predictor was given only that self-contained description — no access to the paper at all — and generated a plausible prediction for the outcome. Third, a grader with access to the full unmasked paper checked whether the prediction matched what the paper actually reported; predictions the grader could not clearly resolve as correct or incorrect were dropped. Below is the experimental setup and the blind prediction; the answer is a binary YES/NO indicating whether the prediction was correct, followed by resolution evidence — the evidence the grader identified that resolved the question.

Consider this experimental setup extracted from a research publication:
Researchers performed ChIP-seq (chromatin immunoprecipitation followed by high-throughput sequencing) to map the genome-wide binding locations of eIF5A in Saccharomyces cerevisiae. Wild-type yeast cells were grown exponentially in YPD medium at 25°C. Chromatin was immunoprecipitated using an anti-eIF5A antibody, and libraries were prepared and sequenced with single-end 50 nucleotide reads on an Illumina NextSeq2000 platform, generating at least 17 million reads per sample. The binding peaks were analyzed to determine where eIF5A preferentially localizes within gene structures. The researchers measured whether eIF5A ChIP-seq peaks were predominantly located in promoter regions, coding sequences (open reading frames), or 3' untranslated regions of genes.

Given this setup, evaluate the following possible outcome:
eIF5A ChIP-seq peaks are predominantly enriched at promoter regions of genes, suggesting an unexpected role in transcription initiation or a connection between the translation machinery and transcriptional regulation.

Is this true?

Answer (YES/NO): NO